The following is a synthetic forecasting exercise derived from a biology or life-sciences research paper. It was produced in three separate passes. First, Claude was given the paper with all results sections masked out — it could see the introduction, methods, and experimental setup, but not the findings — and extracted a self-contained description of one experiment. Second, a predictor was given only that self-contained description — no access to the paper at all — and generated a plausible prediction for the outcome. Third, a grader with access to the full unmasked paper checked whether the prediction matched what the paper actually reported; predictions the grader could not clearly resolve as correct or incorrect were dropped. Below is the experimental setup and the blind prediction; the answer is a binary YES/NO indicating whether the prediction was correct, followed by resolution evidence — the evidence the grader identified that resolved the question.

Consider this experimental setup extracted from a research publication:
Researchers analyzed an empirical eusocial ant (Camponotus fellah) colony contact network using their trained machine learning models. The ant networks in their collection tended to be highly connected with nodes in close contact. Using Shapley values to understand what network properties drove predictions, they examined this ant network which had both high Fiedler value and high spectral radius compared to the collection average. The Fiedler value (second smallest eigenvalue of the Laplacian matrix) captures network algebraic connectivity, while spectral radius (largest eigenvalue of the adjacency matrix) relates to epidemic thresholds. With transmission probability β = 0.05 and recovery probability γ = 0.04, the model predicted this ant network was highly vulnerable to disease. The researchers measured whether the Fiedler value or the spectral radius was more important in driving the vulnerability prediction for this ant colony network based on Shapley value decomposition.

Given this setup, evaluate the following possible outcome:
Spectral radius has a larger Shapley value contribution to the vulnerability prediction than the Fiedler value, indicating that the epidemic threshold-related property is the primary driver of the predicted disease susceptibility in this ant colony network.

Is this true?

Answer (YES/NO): NO